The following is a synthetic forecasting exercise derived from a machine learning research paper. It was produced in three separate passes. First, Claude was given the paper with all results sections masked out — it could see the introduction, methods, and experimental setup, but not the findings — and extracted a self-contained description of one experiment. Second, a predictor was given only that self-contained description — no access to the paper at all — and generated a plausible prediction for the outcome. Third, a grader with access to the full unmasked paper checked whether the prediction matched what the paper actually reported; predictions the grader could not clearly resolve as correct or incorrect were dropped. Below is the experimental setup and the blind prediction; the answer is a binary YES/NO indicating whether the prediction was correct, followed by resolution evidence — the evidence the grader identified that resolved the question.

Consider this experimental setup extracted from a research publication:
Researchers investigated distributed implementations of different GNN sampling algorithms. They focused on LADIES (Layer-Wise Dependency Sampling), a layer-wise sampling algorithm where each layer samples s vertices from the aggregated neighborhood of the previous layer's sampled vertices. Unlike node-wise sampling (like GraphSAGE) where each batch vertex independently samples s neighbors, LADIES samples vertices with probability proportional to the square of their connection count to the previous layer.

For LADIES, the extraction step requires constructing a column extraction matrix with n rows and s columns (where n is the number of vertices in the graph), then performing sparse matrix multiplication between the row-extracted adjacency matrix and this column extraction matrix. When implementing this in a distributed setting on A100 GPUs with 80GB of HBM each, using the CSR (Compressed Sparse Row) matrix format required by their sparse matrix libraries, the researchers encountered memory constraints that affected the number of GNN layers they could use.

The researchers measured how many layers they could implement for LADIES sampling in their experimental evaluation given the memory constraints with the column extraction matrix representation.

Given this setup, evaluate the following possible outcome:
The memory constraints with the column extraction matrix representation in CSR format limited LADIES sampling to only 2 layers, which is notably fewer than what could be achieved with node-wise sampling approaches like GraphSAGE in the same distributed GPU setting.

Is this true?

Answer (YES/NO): NO